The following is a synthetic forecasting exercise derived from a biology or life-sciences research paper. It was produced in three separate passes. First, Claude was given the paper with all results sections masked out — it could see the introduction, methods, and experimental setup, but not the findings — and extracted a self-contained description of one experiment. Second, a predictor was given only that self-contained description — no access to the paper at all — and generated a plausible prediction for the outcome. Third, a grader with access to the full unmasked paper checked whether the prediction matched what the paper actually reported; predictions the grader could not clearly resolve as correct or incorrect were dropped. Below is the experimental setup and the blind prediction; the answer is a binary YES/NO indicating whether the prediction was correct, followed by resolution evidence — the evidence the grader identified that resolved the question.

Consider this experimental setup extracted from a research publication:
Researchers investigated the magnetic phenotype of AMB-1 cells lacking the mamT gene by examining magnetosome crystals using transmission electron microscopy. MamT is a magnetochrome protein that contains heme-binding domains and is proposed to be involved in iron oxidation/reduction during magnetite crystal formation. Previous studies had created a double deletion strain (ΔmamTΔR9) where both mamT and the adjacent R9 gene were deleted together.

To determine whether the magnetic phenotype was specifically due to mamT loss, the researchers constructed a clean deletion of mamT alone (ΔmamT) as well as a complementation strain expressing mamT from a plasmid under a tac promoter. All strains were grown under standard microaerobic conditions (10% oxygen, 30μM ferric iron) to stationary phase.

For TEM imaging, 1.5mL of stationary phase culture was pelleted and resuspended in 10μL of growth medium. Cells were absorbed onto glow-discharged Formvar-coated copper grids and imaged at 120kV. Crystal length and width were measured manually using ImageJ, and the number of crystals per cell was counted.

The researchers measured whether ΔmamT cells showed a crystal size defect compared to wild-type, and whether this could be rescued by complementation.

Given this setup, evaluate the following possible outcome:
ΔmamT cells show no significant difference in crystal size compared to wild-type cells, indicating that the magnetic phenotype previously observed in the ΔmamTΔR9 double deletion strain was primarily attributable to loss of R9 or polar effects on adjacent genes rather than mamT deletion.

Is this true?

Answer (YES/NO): NO